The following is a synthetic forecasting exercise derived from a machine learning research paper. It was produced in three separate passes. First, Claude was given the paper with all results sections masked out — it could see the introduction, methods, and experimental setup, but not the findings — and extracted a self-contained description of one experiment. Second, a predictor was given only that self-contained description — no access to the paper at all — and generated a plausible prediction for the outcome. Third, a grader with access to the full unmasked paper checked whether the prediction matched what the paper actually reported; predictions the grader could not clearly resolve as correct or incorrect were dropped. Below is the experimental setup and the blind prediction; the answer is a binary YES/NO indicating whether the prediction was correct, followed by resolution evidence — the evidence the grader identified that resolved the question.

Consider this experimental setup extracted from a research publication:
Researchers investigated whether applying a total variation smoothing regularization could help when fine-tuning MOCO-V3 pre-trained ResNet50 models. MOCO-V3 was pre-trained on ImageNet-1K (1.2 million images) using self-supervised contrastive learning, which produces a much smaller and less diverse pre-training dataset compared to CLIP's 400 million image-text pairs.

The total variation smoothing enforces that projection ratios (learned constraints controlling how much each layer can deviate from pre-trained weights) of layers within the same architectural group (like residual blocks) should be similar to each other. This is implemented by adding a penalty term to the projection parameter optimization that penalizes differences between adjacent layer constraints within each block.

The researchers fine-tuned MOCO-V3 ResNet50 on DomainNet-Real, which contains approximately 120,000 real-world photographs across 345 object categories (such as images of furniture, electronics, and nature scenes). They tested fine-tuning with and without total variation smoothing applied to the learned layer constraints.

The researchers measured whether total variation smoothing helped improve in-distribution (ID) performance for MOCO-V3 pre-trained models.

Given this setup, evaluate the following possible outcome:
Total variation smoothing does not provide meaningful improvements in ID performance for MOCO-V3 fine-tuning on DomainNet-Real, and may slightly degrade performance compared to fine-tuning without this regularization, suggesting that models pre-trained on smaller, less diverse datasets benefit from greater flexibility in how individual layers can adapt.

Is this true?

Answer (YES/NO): NO